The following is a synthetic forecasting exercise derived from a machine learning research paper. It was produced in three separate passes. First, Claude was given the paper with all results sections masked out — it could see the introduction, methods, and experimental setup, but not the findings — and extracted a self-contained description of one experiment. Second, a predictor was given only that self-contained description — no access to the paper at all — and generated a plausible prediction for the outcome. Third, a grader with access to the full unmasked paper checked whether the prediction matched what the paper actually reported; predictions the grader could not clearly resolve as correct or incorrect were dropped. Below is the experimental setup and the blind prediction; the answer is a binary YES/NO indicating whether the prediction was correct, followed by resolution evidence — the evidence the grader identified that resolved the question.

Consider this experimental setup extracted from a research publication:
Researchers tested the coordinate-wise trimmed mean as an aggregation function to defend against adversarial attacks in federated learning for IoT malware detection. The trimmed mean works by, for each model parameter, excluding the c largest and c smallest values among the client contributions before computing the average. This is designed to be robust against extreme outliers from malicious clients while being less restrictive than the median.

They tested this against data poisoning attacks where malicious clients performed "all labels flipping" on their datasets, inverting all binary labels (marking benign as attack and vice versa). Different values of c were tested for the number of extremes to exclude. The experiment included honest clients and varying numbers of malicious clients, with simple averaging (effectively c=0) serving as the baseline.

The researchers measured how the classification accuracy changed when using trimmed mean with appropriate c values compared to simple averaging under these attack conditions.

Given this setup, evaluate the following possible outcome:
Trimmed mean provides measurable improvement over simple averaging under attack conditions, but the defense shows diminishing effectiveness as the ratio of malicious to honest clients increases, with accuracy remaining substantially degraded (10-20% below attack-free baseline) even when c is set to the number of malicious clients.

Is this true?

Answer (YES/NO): NO